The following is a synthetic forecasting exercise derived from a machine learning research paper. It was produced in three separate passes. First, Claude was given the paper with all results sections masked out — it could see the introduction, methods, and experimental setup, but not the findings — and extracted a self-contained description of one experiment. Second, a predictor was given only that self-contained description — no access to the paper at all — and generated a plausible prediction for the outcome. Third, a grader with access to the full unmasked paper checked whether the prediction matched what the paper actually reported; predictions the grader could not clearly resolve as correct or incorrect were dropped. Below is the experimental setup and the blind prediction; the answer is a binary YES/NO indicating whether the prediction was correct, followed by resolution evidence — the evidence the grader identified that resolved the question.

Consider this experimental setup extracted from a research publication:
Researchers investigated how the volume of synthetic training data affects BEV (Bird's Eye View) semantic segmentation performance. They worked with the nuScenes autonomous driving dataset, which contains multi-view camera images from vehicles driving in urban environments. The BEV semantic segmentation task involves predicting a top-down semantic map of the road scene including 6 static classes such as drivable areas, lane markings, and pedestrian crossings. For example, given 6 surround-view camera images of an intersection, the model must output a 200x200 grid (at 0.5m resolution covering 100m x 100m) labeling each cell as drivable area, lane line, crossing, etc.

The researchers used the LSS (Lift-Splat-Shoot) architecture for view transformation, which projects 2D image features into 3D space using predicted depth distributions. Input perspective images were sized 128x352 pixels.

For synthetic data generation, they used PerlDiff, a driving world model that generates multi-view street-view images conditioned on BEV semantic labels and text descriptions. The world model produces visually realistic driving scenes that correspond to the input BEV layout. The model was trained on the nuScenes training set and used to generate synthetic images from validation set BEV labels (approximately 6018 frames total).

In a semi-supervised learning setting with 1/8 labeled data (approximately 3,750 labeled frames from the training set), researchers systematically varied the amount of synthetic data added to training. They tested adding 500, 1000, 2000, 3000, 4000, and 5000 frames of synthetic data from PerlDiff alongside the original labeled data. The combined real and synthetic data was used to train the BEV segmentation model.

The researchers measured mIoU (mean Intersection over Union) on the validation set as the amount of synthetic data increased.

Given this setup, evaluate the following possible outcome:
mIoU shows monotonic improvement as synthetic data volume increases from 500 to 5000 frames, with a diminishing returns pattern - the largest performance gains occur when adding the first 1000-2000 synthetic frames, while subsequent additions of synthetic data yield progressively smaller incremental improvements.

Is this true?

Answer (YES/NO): NO